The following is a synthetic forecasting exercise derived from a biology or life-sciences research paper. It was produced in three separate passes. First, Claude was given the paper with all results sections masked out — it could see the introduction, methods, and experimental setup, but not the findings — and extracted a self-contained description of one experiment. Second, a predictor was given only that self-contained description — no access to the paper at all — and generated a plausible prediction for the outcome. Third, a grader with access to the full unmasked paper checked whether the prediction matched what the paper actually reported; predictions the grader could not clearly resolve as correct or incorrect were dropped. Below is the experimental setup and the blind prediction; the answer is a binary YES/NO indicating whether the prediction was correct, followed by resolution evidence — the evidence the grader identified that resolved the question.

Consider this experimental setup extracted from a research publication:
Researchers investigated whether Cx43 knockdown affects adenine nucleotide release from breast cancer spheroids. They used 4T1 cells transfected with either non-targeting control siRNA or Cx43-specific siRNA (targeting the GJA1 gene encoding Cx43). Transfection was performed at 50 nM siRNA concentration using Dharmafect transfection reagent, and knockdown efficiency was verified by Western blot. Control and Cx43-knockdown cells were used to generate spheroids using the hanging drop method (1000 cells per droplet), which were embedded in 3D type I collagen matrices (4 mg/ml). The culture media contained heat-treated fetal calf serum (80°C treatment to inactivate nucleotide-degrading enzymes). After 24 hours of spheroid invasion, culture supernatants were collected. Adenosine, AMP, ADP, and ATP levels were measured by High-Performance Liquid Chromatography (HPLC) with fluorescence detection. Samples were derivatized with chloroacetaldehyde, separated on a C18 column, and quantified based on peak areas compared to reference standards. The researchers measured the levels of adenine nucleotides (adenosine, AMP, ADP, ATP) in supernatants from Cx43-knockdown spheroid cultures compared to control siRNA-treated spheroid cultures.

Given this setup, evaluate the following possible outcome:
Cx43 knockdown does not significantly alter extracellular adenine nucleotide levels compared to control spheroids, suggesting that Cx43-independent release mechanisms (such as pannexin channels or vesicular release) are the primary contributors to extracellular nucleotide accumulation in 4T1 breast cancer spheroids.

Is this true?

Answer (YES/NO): NO